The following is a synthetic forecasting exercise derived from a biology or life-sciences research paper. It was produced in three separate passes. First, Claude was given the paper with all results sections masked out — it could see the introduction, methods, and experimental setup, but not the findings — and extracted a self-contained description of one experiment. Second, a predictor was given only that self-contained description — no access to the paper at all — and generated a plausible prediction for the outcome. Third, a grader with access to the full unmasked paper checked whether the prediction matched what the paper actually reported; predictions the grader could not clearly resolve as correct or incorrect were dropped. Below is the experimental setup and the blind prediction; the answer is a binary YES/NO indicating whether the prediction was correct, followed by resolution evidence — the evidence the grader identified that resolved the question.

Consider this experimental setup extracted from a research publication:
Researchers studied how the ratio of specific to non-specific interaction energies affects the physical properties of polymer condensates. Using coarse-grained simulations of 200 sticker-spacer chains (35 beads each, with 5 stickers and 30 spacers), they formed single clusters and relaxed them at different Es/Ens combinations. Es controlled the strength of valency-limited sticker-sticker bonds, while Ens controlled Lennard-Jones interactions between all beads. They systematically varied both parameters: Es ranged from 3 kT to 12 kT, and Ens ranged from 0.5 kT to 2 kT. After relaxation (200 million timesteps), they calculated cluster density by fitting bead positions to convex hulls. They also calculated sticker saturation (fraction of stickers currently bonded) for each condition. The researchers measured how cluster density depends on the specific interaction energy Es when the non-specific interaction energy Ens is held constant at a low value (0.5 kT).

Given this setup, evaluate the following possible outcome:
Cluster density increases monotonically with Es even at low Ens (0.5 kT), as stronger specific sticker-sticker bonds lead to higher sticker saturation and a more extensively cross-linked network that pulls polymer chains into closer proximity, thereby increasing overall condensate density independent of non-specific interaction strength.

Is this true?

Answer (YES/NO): NO